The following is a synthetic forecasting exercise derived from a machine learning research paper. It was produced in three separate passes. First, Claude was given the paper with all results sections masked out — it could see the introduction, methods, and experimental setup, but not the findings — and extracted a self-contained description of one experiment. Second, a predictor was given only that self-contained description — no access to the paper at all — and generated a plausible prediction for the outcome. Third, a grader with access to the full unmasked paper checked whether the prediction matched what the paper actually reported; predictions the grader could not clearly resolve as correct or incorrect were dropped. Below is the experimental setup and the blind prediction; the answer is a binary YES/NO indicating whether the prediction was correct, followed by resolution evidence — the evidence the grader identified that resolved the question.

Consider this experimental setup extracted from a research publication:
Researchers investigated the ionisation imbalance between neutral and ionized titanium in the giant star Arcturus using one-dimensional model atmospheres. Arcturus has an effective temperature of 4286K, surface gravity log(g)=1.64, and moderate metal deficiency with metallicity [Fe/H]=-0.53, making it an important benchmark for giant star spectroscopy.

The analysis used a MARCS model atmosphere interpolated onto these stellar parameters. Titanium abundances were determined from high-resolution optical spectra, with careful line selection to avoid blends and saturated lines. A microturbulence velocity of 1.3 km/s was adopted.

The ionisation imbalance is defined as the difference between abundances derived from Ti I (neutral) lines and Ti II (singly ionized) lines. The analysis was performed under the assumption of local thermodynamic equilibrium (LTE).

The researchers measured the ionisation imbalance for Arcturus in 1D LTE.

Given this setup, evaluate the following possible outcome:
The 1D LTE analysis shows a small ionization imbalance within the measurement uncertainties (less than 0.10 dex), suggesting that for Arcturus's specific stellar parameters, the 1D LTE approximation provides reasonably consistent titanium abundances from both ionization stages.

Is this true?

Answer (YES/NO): YES